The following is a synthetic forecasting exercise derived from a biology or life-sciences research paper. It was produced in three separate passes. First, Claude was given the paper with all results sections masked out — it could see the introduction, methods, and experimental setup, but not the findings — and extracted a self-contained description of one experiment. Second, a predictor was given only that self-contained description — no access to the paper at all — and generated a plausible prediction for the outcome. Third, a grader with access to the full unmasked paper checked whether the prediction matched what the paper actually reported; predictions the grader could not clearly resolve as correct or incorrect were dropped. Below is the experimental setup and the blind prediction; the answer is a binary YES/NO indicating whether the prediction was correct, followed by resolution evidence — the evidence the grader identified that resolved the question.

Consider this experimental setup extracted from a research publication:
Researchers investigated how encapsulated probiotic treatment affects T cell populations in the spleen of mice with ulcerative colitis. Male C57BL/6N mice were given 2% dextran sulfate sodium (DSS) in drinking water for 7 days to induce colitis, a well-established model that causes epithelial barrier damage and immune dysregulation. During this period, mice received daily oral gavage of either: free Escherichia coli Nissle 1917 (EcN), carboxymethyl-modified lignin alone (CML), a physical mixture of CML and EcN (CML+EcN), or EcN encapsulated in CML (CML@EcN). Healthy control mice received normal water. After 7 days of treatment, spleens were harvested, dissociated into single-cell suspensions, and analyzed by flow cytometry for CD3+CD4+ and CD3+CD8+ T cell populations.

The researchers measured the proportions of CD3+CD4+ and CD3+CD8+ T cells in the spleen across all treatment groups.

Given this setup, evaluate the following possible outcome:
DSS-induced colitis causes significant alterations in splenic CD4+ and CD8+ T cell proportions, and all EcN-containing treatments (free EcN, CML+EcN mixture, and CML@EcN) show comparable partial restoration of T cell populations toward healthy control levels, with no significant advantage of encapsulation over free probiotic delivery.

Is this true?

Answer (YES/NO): NO